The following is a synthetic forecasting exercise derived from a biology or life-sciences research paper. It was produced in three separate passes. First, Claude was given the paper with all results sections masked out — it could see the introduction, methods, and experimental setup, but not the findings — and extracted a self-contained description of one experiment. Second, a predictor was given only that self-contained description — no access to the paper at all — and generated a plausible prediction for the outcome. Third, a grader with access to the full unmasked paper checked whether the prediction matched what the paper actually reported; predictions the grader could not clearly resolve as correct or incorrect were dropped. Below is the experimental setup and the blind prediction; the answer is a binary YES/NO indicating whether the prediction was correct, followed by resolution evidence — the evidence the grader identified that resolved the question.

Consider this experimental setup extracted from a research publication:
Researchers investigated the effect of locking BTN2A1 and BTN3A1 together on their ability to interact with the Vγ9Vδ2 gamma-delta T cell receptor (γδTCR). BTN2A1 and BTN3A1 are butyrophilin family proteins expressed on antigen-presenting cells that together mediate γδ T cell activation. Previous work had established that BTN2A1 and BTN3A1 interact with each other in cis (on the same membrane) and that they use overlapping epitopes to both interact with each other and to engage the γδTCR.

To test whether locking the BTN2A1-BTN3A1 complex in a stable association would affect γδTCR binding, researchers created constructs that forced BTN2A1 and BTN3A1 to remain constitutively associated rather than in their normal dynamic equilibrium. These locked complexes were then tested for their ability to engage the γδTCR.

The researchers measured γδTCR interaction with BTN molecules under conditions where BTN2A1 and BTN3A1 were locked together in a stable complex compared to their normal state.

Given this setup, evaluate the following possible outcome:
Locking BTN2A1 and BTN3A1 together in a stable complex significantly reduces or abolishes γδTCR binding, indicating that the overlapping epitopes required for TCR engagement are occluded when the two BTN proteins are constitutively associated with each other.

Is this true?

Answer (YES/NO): YES